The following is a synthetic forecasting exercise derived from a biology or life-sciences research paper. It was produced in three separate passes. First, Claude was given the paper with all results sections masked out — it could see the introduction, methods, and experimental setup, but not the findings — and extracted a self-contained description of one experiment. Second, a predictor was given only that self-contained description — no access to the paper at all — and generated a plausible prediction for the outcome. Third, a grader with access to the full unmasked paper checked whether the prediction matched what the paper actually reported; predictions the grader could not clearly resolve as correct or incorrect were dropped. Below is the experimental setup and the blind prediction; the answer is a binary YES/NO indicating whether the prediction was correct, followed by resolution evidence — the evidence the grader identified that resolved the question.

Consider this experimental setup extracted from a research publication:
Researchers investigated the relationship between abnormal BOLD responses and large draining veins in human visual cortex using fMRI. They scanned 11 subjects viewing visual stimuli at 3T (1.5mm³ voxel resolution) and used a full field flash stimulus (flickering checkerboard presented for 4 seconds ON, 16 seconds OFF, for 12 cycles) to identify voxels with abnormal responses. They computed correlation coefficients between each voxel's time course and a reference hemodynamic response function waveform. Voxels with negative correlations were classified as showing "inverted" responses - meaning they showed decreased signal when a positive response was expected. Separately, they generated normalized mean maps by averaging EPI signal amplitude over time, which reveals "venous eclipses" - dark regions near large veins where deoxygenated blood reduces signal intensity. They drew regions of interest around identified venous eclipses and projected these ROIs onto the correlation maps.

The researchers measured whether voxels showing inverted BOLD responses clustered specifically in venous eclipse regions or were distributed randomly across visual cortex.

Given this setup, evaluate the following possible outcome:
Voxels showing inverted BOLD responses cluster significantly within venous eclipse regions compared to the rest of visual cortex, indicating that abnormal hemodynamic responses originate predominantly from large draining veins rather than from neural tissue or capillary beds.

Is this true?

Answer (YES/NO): YES